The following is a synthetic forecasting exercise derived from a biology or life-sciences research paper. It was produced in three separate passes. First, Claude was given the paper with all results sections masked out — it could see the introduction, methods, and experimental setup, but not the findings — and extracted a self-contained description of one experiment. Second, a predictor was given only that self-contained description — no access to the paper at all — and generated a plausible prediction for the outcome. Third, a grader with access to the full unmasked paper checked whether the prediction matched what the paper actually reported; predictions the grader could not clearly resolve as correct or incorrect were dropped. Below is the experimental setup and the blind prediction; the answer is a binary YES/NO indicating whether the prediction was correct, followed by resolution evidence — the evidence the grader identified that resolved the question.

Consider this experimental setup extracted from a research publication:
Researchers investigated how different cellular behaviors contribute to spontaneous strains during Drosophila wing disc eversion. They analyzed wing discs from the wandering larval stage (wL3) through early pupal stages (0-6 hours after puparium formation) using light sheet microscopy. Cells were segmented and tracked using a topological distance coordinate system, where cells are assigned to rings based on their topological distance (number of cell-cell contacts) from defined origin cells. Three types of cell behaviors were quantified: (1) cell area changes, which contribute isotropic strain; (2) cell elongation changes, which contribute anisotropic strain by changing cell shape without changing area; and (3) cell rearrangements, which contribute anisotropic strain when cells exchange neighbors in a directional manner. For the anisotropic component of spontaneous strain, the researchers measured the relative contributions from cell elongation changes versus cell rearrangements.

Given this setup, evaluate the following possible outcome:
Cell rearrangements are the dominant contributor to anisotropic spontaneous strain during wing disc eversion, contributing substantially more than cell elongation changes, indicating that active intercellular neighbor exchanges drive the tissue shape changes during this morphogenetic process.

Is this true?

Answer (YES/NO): YES